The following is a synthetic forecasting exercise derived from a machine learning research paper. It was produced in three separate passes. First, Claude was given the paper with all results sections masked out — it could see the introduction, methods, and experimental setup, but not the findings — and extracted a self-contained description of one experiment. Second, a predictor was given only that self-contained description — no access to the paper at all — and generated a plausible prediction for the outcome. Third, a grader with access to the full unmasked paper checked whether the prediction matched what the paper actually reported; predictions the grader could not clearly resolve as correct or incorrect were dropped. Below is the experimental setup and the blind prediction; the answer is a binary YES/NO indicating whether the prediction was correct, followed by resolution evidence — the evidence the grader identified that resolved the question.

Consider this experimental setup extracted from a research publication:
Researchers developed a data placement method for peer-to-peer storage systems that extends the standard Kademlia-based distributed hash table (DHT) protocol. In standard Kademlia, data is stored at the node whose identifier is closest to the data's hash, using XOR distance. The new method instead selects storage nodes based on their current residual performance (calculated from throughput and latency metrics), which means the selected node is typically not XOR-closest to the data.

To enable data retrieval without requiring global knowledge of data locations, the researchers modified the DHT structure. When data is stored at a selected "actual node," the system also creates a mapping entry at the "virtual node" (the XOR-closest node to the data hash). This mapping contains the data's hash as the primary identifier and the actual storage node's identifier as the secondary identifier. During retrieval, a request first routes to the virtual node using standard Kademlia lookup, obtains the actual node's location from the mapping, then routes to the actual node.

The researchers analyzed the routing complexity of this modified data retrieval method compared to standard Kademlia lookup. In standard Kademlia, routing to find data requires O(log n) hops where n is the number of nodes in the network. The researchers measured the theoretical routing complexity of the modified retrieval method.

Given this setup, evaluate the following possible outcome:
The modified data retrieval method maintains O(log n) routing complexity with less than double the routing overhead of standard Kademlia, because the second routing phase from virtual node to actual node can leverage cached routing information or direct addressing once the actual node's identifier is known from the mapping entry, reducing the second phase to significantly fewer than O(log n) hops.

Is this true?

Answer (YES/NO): NO